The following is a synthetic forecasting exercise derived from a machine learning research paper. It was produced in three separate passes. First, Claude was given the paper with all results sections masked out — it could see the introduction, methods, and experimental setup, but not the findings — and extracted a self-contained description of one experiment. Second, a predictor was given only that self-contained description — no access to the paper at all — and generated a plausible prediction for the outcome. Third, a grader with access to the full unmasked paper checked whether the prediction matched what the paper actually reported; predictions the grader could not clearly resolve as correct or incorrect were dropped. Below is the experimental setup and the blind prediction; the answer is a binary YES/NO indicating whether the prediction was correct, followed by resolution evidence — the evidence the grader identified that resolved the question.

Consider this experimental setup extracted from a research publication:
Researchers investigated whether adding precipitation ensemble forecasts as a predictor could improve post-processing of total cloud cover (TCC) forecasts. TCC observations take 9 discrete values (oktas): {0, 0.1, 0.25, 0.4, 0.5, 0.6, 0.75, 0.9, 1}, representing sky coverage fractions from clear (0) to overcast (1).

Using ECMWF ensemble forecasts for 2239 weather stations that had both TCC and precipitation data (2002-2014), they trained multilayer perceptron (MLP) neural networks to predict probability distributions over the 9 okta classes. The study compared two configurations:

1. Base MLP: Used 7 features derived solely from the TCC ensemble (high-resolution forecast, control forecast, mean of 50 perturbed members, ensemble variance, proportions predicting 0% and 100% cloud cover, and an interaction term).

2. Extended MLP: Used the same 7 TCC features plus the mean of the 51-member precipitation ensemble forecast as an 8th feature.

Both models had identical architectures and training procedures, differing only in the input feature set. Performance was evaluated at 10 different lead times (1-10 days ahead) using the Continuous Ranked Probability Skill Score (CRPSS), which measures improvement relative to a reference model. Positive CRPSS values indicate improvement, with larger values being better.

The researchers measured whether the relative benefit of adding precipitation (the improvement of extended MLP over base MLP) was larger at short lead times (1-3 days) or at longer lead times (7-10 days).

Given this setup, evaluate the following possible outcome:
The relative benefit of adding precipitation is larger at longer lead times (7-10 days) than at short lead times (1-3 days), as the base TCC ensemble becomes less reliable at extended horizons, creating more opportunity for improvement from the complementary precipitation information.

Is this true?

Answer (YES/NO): YES